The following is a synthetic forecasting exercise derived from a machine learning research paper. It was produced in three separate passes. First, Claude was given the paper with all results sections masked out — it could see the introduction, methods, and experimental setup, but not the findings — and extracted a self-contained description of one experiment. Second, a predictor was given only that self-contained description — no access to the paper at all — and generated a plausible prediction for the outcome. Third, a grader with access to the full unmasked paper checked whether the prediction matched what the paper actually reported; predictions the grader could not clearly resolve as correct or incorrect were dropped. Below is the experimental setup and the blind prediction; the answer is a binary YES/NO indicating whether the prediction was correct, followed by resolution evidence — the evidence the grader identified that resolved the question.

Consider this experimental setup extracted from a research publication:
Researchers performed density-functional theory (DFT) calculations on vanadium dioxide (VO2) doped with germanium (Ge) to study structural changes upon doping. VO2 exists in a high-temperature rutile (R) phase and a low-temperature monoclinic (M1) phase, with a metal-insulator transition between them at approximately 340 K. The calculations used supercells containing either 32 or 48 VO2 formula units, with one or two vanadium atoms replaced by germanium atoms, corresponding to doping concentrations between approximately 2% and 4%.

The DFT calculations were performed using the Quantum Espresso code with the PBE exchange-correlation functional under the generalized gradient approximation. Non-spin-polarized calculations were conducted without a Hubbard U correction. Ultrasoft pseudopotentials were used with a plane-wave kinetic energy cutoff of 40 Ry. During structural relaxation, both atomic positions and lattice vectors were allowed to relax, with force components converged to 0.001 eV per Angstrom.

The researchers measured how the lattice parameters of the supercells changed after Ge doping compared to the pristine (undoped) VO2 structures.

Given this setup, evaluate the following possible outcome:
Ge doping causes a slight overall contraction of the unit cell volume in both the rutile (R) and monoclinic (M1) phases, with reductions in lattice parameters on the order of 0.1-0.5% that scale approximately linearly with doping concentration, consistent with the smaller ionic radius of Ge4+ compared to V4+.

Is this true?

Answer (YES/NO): NO